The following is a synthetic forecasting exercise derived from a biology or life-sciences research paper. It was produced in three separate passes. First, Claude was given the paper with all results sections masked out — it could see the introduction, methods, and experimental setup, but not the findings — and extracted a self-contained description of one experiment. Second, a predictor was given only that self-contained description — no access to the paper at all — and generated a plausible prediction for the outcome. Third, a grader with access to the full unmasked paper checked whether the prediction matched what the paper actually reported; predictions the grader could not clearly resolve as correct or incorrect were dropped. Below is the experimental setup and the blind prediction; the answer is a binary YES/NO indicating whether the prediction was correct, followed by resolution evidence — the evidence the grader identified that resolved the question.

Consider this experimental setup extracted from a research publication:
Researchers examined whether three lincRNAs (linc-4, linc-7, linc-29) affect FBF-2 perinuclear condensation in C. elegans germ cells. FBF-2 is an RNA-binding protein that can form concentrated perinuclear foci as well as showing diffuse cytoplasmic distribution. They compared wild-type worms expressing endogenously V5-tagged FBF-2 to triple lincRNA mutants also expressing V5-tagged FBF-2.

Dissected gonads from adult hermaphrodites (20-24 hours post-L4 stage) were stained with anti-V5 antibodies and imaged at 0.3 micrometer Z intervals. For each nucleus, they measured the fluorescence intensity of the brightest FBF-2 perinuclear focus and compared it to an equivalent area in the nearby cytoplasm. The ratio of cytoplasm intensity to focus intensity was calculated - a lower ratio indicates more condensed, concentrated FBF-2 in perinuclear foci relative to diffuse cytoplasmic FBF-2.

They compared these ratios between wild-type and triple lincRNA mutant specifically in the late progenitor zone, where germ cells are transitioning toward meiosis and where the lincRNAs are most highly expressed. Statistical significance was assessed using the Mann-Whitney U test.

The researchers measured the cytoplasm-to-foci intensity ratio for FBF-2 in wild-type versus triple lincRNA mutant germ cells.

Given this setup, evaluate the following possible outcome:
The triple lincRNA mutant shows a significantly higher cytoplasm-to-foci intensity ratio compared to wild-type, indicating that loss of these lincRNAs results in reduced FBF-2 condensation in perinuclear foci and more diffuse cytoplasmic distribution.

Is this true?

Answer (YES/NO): YES